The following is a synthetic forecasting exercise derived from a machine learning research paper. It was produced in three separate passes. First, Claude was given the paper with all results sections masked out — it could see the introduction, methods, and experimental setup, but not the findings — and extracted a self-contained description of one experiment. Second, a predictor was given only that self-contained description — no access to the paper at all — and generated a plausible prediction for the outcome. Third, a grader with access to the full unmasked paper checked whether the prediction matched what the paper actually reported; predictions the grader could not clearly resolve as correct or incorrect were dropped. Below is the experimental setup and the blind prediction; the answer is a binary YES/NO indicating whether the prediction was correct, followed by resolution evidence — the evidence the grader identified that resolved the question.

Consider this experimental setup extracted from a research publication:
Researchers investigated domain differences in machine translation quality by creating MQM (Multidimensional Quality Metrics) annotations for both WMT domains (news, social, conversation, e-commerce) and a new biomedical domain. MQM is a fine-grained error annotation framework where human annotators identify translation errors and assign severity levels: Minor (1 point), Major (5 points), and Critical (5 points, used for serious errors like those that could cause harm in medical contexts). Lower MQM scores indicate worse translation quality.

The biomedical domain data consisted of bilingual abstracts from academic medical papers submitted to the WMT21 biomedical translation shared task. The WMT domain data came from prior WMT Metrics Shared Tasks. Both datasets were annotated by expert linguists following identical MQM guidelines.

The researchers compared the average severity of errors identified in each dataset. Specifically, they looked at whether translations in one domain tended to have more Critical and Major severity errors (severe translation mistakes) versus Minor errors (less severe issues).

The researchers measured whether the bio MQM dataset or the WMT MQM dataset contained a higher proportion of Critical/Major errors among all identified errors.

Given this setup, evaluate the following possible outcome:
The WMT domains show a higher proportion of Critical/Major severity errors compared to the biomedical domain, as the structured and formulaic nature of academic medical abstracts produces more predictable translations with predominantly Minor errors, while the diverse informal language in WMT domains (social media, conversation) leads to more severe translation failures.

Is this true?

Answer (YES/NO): NO